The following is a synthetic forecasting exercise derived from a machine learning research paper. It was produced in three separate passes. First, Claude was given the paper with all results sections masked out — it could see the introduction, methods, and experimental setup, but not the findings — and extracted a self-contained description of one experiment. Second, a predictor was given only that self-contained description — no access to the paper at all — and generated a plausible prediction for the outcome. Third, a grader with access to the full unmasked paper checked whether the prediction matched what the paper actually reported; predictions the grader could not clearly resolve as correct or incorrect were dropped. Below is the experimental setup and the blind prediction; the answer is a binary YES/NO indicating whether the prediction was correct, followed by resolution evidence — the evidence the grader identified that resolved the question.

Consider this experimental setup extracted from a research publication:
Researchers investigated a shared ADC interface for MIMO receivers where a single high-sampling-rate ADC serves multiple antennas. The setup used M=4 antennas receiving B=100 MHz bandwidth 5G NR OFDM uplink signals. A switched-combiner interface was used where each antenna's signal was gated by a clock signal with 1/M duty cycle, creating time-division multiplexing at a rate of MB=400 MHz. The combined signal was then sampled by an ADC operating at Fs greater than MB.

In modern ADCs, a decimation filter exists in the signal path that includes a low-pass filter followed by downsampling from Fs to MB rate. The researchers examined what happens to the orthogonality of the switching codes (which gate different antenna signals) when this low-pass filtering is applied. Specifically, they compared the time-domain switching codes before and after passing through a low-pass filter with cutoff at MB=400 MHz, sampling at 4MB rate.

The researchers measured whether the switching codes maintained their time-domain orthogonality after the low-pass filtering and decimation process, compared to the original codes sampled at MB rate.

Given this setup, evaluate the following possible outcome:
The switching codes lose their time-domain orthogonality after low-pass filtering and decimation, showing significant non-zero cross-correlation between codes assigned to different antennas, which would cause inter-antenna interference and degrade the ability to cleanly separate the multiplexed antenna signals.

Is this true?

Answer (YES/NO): YES